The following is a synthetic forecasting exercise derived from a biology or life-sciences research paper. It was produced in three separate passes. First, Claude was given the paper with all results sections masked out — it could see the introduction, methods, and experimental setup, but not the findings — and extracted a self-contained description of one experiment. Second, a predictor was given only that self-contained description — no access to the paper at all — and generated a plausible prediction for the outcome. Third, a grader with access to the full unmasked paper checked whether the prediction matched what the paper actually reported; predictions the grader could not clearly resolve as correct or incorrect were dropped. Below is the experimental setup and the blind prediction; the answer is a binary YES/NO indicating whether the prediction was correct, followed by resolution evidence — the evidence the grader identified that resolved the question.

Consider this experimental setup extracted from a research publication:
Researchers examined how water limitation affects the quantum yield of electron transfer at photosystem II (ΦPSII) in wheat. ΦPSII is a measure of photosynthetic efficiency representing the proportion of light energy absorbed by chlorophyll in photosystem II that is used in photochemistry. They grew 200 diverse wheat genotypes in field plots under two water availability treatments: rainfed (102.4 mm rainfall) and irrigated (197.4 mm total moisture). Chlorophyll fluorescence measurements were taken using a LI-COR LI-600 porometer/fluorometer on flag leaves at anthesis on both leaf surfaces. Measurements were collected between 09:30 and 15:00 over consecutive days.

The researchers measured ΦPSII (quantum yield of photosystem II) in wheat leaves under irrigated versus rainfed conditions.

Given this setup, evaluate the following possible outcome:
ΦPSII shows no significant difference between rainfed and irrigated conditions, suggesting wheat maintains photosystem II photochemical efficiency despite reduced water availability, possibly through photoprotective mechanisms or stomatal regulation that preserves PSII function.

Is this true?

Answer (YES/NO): NO